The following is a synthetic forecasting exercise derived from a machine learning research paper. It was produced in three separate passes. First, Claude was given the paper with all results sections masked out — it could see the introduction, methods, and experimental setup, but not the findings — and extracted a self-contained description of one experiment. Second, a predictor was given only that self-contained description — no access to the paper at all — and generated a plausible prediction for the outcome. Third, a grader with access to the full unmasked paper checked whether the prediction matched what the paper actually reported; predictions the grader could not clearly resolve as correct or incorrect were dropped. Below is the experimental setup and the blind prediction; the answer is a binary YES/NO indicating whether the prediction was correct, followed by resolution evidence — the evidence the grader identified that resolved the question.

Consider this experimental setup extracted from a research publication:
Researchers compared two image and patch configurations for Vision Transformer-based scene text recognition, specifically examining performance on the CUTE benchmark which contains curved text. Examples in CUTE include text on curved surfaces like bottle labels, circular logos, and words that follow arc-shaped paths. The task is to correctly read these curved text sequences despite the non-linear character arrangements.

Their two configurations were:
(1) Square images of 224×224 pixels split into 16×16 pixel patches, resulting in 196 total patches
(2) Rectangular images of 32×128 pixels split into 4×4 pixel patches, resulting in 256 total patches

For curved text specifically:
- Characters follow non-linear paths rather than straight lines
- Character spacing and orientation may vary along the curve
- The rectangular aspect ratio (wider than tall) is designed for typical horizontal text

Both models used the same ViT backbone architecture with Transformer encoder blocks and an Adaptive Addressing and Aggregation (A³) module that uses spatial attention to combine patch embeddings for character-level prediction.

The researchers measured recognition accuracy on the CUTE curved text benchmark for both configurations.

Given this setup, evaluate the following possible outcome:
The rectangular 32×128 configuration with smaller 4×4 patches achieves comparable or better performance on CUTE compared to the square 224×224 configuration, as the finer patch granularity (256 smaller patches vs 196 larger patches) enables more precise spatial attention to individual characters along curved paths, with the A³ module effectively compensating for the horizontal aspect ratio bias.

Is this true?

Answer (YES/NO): NO